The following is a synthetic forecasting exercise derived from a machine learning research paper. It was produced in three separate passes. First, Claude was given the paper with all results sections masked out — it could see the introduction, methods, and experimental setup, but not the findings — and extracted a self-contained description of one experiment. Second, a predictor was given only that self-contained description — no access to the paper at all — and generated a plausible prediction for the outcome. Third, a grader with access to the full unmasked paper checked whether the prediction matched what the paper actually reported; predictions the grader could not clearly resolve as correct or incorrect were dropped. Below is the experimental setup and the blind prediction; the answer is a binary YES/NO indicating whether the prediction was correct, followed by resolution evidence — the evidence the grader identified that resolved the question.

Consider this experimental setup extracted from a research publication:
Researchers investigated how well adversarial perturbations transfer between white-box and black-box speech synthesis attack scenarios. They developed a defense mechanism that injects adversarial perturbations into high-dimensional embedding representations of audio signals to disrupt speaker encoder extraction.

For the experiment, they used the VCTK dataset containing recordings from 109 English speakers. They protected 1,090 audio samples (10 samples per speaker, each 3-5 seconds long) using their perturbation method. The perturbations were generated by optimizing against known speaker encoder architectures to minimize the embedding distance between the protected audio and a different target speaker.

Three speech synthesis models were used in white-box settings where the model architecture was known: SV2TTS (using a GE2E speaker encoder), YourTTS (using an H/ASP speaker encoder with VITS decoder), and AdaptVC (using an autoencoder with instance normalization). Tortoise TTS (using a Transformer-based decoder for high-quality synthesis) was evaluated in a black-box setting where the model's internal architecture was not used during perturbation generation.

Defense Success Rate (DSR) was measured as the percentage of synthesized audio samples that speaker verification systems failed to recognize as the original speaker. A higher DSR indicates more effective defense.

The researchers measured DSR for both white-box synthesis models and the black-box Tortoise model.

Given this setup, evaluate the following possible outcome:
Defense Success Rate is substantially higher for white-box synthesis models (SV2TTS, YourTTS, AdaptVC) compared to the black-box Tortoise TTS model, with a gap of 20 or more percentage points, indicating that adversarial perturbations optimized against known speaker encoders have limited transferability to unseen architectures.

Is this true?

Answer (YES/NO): NO